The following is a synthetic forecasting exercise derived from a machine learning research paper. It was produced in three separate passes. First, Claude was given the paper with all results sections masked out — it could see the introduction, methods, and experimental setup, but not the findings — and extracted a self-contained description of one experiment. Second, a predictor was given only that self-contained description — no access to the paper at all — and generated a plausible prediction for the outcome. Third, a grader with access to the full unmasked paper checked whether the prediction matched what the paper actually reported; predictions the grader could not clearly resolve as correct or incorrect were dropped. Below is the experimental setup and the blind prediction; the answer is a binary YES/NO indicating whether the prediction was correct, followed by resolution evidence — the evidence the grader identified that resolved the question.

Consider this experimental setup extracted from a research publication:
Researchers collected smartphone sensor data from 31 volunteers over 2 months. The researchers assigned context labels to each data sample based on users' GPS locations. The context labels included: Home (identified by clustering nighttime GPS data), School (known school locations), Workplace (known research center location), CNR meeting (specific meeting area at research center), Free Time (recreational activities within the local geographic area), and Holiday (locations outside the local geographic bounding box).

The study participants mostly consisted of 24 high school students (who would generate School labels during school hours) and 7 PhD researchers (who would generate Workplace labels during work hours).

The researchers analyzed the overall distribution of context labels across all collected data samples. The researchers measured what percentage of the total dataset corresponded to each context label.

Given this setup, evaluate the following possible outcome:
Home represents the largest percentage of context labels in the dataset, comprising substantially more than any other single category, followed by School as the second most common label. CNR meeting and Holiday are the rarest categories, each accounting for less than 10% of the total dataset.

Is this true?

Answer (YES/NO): NO